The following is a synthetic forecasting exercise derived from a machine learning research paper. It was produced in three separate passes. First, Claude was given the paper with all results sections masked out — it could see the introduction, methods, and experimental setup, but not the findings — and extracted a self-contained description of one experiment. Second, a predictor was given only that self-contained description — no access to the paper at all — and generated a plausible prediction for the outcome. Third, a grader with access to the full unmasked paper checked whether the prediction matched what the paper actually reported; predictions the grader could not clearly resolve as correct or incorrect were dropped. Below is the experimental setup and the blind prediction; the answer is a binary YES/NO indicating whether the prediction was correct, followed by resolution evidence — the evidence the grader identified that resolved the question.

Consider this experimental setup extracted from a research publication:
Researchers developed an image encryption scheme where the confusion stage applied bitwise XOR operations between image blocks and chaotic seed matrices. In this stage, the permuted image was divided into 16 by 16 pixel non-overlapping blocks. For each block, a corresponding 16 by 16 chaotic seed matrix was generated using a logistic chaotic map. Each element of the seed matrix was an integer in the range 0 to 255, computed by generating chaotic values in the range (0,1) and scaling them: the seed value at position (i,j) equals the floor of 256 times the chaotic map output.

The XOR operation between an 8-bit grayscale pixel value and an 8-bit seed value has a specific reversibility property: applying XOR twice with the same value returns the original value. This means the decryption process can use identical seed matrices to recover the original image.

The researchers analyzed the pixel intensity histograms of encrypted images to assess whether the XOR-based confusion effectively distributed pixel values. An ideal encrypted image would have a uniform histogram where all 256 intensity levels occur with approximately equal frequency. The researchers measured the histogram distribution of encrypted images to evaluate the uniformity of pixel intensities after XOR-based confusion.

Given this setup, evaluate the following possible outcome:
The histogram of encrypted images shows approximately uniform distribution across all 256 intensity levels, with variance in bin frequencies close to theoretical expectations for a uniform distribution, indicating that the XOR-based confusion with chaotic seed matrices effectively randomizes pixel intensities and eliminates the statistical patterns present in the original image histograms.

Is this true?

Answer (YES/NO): YES